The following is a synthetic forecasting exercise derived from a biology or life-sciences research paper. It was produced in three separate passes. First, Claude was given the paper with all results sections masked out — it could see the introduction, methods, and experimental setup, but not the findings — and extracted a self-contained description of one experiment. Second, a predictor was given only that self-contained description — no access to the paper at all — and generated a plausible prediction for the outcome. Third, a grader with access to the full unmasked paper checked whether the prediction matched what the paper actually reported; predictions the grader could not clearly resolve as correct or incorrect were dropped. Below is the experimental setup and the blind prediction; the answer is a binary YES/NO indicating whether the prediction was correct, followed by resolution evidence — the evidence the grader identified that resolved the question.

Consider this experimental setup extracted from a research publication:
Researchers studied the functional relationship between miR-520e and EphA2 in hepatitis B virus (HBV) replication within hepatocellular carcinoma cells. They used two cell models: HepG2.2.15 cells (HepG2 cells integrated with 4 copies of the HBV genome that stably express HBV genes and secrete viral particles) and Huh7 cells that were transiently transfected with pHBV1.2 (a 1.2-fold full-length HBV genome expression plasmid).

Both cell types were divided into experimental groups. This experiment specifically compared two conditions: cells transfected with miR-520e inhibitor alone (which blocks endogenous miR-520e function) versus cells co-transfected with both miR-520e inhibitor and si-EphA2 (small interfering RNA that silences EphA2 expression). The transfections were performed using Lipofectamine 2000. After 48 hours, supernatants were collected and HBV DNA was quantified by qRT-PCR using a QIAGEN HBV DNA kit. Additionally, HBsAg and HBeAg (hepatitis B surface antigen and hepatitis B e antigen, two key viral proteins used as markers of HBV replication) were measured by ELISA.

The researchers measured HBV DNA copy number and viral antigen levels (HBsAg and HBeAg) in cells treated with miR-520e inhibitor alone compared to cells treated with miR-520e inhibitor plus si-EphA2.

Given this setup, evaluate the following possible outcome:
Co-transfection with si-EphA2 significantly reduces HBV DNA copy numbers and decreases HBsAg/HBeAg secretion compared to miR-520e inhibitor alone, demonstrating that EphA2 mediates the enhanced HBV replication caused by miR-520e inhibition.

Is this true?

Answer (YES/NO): YES